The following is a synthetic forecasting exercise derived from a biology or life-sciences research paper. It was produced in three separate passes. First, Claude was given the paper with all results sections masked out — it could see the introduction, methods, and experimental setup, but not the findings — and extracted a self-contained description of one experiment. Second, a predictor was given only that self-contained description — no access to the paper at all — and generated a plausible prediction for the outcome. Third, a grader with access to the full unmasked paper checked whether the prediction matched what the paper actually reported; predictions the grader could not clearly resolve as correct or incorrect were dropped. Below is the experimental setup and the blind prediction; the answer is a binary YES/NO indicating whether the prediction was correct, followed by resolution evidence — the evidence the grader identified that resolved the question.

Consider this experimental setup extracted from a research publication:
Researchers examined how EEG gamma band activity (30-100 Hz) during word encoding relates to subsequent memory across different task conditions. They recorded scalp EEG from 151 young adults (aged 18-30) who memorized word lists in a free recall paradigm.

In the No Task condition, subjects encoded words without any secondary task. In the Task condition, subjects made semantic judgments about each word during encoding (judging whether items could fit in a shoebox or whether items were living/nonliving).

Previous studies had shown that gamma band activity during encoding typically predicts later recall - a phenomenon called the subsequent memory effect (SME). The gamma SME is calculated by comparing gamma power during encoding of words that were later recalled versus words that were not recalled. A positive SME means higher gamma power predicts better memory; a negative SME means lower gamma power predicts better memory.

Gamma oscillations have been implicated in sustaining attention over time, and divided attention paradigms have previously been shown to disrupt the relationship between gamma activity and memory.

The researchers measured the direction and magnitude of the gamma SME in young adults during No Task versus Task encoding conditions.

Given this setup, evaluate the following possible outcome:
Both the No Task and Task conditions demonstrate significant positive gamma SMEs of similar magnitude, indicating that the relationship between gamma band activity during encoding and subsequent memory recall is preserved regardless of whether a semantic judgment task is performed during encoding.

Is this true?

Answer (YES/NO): NO